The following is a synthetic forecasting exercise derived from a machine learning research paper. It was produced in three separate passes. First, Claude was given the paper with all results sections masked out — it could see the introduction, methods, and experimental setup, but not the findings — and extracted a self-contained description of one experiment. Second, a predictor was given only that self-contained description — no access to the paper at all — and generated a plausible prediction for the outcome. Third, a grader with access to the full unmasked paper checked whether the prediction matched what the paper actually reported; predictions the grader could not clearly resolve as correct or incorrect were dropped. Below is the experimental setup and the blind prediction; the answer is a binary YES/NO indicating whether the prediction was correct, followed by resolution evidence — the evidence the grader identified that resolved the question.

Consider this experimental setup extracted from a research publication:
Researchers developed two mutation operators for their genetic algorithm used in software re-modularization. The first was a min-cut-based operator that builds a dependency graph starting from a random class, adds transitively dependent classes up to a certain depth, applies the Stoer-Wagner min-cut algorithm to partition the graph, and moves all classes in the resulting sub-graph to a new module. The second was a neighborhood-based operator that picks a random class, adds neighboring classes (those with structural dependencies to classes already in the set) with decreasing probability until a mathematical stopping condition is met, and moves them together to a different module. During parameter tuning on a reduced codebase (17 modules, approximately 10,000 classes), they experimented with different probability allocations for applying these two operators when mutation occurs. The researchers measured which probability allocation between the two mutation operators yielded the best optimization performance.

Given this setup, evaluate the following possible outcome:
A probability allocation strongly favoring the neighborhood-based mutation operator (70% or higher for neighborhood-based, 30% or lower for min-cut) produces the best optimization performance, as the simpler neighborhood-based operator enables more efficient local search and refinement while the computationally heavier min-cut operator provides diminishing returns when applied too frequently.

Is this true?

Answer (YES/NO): NO